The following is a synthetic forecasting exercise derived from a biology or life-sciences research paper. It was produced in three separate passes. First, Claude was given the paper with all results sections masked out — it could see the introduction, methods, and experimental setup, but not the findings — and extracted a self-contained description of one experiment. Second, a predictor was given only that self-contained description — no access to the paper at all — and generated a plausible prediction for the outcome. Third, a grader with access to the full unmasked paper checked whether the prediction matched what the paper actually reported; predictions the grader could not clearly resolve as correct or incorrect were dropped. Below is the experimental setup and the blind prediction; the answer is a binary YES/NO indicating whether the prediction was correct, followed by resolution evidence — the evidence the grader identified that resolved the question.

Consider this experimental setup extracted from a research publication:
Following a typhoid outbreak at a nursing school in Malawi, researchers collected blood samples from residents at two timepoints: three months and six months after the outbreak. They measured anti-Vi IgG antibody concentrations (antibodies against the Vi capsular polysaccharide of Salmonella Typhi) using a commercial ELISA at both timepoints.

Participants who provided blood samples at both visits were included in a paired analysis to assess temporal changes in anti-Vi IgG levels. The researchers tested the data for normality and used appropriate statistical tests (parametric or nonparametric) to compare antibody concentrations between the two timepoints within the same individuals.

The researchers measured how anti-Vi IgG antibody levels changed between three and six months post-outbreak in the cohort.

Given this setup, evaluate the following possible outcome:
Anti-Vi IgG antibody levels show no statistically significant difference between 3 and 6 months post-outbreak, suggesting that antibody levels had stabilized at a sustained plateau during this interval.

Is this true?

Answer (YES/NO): NO